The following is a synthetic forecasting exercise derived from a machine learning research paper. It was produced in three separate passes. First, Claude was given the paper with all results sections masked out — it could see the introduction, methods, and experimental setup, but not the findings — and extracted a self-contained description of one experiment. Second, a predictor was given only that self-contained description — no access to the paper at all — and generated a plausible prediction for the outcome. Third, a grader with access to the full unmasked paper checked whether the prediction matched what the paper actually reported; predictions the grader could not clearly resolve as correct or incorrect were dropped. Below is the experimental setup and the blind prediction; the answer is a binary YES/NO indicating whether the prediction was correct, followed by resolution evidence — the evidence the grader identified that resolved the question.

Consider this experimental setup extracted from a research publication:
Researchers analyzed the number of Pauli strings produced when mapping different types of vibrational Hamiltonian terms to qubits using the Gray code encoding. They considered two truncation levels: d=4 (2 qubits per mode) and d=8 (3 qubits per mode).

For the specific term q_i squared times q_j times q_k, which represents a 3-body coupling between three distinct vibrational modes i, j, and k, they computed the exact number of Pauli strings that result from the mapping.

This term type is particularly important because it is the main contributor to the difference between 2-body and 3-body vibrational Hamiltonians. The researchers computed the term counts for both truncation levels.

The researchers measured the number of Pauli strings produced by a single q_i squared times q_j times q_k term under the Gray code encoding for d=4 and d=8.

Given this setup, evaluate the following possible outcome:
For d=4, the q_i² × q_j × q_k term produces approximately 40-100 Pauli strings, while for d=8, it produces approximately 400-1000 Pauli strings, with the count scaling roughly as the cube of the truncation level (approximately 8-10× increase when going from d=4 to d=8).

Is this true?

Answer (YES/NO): NO